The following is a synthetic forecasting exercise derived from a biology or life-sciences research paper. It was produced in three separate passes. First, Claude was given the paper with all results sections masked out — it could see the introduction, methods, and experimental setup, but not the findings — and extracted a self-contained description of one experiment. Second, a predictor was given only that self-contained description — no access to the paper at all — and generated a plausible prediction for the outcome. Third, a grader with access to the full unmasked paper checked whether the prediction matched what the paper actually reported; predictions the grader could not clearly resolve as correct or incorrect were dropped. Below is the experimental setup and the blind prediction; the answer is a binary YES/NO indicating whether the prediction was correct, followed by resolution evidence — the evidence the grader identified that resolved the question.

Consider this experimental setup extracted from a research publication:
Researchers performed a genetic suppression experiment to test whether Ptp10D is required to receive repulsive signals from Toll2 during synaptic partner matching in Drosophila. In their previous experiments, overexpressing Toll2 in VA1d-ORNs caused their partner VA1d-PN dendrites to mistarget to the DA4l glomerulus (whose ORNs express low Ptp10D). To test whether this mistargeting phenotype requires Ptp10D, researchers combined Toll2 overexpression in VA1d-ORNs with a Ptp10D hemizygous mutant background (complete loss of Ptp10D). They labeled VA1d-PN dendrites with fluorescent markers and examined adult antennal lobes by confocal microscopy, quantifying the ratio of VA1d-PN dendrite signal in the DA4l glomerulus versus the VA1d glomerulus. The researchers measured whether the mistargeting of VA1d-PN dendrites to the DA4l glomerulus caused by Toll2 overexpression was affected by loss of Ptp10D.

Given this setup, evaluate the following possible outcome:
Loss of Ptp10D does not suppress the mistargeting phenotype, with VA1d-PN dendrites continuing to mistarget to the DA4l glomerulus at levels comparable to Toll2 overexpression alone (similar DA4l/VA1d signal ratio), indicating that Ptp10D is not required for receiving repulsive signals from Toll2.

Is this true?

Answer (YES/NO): NO